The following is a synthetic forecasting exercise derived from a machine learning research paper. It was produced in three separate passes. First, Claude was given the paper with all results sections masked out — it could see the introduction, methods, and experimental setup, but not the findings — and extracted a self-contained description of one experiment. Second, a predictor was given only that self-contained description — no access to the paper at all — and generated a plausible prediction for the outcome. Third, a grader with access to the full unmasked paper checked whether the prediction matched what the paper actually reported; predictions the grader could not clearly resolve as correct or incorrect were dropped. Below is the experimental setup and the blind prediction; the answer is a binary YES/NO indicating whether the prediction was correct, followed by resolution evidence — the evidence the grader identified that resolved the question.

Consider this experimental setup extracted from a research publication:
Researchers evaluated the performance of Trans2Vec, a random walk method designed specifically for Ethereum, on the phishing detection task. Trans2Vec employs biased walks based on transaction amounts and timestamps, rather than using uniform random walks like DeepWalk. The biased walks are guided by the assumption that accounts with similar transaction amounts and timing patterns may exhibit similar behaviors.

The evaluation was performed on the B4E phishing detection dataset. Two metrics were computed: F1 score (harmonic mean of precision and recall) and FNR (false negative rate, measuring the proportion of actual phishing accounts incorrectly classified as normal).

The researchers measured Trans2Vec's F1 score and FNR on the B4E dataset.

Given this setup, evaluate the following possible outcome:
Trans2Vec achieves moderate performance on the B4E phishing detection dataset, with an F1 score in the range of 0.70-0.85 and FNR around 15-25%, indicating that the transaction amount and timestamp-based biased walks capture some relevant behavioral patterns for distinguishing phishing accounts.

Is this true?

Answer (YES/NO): NO